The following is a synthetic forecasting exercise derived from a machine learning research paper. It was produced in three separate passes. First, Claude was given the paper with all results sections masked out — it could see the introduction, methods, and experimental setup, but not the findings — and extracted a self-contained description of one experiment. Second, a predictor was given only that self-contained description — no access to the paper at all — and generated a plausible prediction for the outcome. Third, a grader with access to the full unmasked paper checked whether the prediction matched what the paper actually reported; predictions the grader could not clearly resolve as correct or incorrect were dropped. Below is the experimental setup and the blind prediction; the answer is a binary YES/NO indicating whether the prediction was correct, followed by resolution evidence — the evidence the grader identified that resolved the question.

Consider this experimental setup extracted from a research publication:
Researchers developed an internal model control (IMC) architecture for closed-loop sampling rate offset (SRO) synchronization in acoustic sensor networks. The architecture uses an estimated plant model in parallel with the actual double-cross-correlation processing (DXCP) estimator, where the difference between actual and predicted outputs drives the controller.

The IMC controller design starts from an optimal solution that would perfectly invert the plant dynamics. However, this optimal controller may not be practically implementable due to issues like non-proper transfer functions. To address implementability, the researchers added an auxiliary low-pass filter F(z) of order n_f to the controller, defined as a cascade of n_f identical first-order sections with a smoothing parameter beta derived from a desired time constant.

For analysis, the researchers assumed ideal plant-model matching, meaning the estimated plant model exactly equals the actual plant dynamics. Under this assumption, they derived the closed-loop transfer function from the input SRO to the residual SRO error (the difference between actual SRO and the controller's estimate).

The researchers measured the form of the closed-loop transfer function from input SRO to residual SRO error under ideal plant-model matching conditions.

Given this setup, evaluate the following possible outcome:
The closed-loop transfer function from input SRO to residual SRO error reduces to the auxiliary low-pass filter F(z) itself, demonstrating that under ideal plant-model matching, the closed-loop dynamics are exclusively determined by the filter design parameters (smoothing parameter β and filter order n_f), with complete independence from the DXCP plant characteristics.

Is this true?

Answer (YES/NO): NO